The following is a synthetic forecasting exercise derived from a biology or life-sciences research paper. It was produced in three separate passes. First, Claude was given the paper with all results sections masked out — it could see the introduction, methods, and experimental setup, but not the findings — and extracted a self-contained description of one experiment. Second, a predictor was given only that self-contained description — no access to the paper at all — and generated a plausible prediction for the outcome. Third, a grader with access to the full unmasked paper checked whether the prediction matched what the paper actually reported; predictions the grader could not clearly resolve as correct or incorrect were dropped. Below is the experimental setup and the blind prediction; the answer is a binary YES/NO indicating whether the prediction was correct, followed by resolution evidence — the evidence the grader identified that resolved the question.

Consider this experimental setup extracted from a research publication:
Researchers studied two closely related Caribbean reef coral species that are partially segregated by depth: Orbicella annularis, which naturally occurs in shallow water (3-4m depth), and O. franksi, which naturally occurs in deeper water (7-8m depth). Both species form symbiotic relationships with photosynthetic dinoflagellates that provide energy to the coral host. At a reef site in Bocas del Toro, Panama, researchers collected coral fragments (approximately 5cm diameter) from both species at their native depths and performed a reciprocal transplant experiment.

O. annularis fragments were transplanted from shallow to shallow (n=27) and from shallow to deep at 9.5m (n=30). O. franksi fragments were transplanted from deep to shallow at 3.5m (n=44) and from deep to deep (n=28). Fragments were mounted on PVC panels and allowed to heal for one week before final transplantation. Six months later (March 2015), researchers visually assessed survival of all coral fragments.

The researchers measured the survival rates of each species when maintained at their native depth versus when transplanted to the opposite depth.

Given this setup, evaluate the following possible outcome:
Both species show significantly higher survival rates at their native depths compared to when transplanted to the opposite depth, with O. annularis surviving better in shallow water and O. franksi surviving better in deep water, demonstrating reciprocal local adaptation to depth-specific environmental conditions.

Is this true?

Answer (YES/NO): NO